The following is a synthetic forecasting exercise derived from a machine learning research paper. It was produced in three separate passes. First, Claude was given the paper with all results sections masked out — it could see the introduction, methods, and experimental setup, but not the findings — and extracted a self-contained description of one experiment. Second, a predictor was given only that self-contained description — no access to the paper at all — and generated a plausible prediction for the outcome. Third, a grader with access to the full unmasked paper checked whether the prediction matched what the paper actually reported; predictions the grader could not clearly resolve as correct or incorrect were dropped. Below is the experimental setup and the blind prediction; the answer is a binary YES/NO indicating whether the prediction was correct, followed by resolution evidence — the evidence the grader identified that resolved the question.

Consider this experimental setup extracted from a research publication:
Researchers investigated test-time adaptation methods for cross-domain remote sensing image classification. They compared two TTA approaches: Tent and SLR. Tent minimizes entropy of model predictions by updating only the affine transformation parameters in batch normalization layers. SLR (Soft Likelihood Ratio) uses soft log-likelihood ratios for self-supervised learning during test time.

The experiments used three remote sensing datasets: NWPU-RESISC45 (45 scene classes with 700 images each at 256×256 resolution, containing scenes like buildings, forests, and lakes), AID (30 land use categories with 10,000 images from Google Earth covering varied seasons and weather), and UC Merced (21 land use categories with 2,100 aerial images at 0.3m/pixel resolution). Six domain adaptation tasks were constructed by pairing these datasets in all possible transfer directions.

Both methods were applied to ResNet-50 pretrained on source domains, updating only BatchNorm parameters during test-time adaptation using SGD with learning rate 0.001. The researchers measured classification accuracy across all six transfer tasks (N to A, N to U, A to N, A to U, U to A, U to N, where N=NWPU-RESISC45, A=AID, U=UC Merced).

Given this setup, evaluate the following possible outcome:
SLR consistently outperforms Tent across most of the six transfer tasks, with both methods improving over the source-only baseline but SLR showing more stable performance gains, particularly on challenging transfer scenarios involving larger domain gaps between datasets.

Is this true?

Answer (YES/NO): NO